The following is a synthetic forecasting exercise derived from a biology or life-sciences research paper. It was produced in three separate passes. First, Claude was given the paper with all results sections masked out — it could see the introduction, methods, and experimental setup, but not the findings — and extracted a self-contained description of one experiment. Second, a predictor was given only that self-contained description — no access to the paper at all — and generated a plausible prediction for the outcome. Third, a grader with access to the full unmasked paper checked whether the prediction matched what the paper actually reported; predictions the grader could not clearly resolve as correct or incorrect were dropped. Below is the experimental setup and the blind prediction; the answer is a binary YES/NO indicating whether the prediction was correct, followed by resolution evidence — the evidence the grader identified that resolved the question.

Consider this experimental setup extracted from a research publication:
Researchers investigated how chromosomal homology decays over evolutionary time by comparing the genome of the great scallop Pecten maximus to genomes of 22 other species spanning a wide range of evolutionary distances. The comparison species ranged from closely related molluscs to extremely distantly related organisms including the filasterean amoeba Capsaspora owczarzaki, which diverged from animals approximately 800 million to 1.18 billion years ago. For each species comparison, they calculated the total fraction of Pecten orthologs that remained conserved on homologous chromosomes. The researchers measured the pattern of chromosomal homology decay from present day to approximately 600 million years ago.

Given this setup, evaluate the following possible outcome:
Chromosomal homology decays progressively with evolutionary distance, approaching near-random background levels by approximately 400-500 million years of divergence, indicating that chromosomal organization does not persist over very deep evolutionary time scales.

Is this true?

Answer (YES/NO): NO